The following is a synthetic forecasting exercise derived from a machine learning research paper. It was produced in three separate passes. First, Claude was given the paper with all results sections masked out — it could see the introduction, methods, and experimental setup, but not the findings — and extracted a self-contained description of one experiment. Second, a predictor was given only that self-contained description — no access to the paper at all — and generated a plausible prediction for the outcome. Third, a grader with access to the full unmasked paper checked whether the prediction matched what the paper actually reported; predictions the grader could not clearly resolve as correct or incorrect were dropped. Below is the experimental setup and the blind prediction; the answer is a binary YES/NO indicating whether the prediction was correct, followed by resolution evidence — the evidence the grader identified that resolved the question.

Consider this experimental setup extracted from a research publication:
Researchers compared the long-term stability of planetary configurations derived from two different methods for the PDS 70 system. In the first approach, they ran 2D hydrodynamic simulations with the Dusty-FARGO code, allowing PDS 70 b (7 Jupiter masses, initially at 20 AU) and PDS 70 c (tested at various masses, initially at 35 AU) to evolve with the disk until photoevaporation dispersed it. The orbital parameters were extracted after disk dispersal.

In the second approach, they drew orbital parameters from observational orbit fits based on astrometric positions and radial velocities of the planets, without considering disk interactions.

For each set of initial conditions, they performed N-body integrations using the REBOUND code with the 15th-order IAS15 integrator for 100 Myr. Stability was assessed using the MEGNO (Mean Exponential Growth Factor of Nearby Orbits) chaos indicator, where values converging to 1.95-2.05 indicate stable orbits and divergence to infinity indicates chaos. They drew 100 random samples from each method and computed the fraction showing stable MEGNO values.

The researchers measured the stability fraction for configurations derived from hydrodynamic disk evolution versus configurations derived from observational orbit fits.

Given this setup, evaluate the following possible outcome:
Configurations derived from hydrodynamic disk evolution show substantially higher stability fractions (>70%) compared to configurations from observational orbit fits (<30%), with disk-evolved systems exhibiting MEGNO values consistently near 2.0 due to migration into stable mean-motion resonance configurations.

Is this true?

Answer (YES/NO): YES